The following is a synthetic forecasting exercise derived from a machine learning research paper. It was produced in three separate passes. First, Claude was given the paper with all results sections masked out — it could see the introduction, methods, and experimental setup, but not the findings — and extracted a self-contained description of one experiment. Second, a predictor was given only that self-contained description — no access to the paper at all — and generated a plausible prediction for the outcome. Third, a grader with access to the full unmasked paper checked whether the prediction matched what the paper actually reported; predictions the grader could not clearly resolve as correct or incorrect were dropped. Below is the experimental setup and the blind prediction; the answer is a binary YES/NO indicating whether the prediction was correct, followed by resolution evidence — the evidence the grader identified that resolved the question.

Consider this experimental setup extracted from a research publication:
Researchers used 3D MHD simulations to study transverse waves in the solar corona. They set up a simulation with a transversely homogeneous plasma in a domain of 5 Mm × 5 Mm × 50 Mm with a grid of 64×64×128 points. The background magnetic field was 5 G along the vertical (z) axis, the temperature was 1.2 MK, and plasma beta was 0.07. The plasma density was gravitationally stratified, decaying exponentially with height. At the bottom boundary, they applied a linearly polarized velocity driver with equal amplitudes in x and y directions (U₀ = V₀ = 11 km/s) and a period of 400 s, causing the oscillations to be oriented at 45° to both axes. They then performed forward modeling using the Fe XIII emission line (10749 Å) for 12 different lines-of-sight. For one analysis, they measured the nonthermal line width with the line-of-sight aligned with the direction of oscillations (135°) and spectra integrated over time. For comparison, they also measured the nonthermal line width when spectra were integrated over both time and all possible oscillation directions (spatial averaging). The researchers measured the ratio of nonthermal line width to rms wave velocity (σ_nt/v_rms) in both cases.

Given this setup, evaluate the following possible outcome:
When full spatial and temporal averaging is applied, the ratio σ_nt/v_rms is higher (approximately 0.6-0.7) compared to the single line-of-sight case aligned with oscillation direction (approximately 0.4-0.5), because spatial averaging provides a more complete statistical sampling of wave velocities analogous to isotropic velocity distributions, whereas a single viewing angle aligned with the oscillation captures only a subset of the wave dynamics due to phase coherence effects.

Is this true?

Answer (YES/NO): NO